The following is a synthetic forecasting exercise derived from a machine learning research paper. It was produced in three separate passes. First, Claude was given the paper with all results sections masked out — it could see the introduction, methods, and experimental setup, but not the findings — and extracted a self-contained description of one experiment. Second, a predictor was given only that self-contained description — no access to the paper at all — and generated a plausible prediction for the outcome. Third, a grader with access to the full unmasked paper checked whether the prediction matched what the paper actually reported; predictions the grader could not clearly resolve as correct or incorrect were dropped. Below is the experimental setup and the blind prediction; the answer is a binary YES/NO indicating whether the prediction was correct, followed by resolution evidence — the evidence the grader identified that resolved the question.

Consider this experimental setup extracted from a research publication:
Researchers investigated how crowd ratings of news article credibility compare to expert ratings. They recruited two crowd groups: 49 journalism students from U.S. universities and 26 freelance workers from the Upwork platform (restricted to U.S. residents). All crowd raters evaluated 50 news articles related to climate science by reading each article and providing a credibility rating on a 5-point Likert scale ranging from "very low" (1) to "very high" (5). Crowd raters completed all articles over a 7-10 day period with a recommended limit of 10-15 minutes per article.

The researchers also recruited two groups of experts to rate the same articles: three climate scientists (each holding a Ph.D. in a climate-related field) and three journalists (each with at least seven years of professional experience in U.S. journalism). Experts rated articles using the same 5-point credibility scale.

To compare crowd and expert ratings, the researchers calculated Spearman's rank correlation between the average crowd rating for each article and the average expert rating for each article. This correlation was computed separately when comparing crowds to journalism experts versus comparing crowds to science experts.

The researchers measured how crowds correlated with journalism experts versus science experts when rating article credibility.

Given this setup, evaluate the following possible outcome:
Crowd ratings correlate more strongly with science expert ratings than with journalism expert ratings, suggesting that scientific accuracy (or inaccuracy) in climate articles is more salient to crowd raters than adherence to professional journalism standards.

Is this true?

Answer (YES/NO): NO